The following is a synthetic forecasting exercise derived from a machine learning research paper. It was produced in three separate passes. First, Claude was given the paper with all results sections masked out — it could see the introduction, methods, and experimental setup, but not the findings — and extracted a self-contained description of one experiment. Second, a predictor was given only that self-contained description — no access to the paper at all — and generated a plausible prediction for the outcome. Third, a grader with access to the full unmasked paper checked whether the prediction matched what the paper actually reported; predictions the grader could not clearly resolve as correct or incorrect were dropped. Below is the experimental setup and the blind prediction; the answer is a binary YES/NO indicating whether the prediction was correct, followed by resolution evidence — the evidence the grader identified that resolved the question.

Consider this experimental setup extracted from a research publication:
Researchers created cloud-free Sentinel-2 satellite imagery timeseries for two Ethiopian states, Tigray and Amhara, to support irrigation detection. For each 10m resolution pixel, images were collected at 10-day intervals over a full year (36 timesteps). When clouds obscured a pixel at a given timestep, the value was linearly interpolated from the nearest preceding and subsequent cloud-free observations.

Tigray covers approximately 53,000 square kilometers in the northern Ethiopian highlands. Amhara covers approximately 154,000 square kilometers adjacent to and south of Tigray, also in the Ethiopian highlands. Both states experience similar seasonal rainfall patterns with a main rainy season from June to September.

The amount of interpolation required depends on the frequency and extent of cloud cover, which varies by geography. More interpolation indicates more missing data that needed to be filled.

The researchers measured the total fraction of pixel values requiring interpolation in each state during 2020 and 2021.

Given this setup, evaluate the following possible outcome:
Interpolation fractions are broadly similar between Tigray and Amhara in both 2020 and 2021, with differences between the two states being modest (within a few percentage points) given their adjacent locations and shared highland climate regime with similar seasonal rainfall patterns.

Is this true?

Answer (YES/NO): NO